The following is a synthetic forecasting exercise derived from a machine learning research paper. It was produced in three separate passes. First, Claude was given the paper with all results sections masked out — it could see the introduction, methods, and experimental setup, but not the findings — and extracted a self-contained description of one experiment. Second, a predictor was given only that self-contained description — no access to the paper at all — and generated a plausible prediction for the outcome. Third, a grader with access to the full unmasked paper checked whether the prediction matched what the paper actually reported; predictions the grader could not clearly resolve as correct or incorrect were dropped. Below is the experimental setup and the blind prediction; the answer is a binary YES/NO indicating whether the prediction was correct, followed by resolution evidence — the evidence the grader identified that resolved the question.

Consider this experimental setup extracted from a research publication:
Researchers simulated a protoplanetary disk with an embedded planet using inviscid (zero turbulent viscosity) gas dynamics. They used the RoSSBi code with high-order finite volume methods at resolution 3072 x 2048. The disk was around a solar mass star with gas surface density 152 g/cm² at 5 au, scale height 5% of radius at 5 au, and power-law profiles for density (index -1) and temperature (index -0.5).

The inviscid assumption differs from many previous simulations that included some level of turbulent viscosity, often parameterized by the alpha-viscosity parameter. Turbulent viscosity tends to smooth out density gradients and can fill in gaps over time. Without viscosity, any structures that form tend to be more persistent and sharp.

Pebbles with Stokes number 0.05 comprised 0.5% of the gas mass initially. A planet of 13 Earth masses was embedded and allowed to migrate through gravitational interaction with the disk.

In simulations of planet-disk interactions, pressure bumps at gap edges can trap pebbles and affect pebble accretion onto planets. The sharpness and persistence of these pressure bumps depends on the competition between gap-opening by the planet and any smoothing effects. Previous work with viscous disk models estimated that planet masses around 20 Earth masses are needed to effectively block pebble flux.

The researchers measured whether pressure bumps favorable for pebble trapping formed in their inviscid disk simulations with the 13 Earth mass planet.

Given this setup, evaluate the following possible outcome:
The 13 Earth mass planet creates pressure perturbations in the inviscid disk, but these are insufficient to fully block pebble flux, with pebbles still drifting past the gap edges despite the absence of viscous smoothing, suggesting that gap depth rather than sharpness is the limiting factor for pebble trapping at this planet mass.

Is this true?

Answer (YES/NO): NO